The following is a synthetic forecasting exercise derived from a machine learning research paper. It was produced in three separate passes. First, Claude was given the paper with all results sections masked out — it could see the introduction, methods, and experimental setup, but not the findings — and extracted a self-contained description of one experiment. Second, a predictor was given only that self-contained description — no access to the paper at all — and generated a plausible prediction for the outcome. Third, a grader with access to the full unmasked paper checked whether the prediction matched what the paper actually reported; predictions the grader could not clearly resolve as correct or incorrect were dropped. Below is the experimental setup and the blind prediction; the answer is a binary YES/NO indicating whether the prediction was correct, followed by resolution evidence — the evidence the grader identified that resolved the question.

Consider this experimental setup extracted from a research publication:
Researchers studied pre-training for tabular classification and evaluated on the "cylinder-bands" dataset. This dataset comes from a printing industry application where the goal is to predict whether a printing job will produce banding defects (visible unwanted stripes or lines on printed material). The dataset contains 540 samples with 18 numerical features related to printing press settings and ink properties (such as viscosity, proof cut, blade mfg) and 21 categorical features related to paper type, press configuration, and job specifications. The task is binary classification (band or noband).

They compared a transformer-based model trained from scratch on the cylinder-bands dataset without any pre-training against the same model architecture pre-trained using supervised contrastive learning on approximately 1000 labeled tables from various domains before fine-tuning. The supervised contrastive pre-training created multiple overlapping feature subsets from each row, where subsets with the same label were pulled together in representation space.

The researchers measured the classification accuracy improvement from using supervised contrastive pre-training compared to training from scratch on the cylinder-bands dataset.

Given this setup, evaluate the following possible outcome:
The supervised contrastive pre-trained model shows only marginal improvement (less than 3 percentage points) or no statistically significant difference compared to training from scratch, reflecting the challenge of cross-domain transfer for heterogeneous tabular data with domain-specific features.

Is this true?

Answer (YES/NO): NO